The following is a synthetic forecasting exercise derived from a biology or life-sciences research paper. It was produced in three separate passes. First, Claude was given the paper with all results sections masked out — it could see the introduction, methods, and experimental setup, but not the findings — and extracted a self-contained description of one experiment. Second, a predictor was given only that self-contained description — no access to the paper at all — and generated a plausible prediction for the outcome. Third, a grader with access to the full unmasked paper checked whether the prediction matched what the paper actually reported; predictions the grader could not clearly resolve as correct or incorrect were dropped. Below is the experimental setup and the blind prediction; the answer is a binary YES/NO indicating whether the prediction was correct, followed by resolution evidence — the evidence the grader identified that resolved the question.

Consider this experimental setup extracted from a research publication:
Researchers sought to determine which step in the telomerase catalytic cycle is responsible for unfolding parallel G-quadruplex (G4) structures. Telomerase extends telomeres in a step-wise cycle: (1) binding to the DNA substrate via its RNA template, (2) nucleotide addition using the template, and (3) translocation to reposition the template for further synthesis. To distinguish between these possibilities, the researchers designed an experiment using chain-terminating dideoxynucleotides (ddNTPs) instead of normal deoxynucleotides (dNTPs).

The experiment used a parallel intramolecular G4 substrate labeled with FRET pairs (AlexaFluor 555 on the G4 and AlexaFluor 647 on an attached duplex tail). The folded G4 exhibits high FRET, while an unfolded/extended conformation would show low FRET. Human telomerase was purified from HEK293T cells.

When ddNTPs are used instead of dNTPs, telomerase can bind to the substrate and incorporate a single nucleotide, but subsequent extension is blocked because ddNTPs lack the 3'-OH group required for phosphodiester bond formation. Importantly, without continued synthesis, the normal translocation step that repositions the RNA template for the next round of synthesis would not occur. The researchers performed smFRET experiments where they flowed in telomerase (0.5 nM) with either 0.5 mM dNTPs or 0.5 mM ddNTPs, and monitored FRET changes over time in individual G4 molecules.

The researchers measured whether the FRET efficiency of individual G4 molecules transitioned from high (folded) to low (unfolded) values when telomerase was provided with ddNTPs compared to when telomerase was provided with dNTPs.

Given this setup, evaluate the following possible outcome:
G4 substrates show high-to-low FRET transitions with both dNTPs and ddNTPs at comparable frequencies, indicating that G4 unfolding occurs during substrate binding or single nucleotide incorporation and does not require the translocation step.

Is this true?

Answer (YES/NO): NO